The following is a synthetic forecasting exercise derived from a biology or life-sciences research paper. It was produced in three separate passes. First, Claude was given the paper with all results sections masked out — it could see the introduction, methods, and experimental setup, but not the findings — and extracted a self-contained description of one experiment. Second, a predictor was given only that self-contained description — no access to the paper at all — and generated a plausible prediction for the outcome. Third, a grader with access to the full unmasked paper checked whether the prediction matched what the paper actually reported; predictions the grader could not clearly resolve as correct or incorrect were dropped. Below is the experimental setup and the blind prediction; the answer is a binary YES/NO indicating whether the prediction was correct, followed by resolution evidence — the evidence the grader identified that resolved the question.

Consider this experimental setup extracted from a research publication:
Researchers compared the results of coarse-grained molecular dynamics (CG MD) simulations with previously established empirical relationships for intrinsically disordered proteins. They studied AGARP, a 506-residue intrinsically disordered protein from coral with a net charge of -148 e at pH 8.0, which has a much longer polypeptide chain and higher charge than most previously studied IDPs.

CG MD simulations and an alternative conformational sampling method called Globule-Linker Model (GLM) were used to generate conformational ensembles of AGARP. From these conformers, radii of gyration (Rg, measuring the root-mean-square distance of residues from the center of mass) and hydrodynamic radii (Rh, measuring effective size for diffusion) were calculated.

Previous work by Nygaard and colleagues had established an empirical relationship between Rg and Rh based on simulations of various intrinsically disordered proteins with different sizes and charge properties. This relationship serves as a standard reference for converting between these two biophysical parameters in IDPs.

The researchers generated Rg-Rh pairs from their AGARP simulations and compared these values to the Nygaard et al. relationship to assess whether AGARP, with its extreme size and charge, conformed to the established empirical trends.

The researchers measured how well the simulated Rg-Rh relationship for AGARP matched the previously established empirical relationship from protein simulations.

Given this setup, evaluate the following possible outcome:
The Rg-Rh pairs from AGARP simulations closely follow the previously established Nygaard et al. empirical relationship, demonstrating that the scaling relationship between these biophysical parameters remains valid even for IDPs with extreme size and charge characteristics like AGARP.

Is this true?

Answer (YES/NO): NO